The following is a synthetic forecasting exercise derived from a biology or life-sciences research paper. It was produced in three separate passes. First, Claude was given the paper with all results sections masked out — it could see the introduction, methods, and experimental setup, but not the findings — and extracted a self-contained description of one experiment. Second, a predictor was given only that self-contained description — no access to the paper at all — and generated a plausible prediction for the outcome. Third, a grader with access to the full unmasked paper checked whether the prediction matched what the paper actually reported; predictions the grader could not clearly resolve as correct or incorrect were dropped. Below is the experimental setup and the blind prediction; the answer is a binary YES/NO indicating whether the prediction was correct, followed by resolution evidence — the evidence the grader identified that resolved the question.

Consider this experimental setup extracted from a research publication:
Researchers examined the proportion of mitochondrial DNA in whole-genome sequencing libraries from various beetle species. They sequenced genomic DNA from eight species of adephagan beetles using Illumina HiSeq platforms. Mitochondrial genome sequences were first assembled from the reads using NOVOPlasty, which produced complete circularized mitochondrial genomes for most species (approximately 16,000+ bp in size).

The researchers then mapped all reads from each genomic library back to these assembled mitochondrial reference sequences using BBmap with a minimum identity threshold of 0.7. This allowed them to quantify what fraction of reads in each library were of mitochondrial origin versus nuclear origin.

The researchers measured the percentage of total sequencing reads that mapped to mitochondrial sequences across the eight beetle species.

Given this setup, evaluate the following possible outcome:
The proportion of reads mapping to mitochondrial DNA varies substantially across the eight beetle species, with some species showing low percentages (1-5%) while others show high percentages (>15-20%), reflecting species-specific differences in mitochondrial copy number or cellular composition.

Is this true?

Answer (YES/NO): NO